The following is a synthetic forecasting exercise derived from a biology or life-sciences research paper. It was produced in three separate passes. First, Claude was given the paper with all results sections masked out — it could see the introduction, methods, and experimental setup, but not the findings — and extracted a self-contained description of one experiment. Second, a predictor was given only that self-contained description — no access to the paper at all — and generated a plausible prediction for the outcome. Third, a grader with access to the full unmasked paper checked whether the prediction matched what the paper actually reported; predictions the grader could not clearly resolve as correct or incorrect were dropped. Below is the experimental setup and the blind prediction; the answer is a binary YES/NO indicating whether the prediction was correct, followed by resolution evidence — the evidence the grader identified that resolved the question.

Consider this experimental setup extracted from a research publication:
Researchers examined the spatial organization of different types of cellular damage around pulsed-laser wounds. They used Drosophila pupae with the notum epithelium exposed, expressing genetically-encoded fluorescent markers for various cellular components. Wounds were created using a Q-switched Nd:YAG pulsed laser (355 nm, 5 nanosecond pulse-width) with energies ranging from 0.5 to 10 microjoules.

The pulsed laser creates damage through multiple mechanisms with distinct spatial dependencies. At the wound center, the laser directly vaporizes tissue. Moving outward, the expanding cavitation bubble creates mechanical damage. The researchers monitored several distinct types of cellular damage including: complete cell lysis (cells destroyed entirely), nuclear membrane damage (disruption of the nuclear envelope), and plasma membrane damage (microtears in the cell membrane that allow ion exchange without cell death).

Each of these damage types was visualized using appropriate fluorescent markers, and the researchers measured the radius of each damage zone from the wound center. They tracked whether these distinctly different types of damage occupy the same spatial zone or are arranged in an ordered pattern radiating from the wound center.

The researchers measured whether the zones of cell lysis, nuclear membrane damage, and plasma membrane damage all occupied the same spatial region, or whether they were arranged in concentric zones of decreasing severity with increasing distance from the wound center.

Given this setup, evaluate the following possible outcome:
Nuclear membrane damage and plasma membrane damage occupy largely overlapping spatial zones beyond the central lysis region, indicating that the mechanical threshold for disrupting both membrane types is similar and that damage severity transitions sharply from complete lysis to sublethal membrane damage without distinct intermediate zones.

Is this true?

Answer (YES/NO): NO